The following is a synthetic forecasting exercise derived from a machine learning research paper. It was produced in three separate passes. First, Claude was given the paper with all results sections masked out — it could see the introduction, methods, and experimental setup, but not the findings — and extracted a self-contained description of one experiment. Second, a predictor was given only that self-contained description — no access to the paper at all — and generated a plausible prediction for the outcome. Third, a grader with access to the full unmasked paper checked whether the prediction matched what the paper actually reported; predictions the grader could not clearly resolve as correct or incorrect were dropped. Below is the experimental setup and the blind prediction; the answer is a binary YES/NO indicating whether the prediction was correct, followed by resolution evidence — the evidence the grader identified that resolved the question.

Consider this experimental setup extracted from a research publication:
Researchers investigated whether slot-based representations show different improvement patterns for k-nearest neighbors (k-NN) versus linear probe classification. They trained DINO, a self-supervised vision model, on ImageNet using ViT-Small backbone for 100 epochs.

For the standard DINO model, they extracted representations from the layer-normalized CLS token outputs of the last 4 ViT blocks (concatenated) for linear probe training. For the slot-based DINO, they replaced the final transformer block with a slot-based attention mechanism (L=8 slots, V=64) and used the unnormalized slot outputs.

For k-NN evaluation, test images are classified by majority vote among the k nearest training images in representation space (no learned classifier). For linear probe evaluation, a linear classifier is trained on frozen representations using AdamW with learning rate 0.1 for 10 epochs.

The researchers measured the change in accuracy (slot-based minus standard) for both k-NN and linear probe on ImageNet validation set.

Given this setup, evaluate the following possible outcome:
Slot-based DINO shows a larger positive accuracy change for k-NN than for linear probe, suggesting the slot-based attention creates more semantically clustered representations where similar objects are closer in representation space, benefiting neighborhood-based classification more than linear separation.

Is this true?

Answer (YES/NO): NO